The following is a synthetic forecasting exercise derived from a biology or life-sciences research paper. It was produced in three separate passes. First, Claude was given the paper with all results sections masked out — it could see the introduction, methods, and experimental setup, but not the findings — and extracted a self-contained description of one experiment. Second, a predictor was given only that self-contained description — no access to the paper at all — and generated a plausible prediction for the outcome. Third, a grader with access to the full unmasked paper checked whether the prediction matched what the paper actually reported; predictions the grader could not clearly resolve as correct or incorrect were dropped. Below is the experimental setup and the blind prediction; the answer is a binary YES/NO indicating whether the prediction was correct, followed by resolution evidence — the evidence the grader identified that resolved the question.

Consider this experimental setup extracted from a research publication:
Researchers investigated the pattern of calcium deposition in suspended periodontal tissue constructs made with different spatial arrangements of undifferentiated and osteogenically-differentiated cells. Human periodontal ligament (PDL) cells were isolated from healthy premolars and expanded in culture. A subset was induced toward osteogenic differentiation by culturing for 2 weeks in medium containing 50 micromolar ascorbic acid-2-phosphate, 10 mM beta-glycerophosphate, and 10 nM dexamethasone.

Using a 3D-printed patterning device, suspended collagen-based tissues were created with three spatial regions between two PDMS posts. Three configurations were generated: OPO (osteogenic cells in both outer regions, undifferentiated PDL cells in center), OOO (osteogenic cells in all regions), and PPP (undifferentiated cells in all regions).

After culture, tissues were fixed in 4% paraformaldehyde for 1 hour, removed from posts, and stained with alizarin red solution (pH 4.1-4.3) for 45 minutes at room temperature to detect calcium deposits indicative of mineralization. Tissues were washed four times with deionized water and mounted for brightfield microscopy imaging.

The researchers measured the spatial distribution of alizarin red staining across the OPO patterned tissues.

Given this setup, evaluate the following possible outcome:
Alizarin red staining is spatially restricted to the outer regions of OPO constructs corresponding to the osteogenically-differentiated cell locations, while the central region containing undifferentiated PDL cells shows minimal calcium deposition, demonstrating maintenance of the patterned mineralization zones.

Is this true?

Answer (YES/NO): YES